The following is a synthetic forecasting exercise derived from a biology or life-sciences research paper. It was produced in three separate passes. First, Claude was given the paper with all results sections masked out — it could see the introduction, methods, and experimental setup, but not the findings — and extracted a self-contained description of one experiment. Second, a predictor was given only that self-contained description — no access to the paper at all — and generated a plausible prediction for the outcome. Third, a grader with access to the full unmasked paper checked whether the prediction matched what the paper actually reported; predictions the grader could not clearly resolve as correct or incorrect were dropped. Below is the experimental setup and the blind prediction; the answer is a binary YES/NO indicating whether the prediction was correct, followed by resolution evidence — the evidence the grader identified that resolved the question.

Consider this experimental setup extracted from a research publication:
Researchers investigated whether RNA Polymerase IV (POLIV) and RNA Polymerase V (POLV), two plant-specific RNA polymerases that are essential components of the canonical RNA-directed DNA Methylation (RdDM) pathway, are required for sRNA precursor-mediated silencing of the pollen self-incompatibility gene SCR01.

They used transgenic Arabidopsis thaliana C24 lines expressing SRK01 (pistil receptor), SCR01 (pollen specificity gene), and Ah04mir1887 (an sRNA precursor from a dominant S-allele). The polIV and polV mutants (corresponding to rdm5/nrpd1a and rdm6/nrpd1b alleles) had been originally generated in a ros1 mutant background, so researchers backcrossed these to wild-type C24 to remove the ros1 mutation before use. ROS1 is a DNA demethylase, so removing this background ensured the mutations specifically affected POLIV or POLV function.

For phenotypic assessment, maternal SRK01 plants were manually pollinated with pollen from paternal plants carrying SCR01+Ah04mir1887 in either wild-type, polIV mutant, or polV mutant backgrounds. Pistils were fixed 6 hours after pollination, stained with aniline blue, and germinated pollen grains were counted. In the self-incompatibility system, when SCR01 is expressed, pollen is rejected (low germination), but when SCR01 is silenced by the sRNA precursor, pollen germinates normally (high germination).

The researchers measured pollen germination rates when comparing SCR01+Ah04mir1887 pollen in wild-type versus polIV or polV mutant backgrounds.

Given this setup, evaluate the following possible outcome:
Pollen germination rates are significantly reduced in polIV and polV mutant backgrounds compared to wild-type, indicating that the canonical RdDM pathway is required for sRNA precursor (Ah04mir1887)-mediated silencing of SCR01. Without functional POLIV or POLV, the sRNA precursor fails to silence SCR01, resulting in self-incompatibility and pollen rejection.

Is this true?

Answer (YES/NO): NO